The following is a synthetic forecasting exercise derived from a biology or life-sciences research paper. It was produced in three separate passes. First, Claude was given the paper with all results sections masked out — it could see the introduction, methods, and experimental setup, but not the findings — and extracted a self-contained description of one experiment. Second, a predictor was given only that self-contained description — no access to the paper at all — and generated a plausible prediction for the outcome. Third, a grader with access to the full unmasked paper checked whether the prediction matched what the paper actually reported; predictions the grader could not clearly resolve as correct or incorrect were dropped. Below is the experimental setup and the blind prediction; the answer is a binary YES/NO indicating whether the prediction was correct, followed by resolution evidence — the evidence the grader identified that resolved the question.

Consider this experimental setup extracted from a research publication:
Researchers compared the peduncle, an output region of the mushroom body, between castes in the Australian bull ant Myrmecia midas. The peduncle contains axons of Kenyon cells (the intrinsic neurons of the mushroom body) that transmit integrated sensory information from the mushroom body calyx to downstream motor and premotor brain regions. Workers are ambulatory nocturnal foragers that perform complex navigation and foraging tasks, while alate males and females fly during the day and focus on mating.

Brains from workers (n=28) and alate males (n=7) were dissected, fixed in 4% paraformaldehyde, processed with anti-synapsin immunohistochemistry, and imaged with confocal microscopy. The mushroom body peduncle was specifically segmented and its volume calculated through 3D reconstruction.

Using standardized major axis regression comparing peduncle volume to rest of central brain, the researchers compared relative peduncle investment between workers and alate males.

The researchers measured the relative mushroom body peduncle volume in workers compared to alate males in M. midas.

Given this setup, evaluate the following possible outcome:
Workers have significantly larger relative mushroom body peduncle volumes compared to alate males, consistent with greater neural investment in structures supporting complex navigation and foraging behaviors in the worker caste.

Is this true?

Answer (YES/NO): YES